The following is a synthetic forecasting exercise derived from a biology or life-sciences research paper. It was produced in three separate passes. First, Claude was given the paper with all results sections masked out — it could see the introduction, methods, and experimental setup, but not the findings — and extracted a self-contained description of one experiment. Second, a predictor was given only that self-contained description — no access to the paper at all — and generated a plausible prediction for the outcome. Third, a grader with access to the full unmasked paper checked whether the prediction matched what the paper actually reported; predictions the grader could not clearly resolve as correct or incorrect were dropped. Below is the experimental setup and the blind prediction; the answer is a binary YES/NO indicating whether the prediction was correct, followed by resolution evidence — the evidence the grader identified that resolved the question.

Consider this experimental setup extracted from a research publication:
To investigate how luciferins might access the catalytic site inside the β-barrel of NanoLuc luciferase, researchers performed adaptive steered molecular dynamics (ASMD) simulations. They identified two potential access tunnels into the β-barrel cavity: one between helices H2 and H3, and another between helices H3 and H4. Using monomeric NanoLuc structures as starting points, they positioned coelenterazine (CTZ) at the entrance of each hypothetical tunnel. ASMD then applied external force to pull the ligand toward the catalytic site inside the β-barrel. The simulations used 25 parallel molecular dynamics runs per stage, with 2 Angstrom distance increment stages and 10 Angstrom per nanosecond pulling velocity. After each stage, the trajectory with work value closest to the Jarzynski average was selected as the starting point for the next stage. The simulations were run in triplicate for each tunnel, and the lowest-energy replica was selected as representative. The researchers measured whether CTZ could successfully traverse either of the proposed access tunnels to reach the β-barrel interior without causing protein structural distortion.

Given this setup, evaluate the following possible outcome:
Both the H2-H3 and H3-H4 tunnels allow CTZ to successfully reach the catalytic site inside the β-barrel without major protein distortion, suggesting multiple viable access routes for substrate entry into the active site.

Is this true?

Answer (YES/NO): NO